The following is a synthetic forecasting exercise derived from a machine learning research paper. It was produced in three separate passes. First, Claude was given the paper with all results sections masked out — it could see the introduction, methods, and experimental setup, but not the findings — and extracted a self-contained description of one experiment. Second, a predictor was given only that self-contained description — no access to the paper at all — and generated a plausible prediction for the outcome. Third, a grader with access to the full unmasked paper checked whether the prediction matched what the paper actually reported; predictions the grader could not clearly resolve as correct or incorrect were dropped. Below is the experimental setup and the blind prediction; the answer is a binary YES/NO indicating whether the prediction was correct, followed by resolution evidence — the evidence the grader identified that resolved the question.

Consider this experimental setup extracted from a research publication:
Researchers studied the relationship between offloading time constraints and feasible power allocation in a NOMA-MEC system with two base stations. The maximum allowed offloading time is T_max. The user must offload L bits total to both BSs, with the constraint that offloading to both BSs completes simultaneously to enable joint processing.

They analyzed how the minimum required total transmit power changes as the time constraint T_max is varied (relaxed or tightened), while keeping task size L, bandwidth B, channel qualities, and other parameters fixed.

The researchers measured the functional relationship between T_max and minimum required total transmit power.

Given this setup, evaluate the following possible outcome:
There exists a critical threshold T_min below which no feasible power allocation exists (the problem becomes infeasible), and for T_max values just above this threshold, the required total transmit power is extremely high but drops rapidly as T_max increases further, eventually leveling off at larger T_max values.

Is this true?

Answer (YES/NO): YES